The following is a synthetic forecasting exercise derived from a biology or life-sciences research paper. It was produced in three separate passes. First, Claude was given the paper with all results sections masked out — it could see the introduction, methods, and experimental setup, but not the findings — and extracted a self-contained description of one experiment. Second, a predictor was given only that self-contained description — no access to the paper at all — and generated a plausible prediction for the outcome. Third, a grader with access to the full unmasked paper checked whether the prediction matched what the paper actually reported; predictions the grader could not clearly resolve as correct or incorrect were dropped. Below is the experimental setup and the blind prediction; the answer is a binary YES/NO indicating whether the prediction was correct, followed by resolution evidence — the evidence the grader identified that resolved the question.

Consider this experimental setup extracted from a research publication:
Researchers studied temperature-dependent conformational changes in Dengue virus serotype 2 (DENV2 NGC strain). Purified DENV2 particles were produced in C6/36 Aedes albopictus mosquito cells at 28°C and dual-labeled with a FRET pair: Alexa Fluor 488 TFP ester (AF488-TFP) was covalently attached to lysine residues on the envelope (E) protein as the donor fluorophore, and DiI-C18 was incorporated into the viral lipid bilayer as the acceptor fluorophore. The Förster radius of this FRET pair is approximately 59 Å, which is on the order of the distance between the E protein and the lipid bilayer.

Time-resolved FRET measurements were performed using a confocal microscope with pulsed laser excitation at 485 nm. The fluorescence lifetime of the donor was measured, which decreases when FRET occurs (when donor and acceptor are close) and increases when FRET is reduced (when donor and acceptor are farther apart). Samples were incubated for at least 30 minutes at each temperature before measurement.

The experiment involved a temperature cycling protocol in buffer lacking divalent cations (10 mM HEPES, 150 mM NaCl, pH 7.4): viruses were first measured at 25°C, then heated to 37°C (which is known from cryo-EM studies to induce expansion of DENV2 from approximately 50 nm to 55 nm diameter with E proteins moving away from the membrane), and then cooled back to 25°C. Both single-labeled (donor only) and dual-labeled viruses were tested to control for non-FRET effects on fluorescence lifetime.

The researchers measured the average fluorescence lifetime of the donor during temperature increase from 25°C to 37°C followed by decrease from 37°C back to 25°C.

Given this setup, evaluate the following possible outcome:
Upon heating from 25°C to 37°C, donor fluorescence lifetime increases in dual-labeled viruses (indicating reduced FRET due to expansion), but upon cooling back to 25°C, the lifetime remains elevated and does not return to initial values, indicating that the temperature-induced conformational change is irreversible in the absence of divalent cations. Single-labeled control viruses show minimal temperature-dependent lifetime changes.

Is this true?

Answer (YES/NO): YES